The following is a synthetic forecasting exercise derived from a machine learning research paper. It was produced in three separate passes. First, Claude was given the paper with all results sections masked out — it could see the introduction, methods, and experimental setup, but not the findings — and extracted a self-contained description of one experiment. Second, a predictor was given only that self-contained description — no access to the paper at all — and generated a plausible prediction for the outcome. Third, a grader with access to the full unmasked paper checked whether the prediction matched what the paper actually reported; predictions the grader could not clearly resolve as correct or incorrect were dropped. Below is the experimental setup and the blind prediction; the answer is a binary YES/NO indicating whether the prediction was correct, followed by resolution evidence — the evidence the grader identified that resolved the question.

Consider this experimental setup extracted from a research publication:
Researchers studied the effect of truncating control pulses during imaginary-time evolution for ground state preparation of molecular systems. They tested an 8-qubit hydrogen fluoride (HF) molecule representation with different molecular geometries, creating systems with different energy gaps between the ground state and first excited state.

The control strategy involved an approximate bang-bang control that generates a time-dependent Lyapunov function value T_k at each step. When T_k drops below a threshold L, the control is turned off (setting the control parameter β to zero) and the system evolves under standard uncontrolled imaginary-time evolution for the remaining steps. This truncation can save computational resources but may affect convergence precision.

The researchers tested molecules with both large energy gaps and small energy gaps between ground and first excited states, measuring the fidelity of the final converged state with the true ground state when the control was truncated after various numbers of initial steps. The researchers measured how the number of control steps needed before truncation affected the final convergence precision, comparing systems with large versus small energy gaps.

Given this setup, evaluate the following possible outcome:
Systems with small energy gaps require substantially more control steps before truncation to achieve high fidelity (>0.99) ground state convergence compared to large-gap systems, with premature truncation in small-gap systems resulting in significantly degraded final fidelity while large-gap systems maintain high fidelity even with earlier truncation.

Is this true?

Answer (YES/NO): YES